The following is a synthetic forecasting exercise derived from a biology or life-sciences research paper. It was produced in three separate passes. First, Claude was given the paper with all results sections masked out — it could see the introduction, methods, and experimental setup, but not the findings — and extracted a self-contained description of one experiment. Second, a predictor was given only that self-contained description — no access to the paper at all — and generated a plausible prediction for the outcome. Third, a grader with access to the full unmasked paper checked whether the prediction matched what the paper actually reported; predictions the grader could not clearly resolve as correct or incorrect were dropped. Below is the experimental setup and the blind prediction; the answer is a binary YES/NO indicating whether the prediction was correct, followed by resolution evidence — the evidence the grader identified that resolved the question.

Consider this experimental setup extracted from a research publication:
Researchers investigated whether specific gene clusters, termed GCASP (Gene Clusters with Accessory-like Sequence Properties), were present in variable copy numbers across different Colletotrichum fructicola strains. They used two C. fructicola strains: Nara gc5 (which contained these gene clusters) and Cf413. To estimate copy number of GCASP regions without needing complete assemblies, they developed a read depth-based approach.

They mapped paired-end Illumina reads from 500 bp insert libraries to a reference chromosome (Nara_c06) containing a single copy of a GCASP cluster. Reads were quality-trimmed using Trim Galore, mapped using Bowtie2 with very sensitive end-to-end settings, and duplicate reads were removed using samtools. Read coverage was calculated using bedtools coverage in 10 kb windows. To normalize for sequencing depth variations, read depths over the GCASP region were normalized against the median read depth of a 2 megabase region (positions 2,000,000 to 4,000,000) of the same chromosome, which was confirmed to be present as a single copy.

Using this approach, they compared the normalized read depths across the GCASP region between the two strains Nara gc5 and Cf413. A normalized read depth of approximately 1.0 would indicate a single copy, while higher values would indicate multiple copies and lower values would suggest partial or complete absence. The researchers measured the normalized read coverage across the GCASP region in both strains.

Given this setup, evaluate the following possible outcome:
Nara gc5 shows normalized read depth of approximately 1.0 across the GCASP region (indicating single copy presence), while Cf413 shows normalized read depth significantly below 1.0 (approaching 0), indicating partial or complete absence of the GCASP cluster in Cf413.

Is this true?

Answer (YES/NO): NO